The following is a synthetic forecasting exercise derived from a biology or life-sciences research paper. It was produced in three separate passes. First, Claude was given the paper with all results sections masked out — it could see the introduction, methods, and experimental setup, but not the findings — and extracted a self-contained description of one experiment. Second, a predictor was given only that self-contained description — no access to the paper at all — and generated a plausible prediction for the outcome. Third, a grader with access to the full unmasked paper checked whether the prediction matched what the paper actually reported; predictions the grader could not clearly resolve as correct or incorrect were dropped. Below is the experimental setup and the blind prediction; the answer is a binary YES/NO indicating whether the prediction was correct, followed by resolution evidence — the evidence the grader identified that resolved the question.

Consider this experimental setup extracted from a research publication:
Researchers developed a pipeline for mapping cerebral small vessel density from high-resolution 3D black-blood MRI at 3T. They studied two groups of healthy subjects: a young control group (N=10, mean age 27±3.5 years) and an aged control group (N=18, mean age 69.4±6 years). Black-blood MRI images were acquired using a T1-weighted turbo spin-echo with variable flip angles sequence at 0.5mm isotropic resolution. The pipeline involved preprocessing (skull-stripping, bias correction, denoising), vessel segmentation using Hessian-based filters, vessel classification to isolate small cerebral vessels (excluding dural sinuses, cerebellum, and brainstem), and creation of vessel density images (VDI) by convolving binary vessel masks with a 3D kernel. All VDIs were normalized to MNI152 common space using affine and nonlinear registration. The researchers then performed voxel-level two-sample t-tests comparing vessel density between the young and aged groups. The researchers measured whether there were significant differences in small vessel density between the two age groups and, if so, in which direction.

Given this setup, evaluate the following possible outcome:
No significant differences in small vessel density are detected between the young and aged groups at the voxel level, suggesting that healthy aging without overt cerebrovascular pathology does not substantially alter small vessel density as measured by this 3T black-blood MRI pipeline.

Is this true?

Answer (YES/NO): NO